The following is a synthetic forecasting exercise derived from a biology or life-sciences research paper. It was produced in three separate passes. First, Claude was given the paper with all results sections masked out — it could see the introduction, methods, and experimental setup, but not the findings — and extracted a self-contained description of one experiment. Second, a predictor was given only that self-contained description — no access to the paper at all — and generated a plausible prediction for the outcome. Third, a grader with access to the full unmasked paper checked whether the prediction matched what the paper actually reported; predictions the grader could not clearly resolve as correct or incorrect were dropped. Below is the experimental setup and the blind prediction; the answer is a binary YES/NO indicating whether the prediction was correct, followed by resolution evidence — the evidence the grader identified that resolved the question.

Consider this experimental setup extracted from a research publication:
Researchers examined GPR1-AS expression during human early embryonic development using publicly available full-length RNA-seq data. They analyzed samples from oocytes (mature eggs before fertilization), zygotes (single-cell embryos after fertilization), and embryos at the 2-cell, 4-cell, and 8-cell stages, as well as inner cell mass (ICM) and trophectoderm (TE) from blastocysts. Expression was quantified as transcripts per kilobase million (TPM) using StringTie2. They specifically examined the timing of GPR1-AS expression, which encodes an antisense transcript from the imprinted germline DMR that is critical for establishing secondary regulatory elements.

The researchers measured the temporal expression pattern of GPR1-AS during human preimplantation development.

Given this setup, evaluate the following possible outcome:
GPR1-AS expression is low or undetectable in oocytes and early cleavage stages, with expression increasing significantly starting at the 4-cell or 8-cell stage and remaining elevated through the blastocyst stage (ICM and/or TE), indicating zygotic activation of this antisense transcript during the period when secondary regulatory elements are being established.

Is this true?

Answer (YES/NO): YES